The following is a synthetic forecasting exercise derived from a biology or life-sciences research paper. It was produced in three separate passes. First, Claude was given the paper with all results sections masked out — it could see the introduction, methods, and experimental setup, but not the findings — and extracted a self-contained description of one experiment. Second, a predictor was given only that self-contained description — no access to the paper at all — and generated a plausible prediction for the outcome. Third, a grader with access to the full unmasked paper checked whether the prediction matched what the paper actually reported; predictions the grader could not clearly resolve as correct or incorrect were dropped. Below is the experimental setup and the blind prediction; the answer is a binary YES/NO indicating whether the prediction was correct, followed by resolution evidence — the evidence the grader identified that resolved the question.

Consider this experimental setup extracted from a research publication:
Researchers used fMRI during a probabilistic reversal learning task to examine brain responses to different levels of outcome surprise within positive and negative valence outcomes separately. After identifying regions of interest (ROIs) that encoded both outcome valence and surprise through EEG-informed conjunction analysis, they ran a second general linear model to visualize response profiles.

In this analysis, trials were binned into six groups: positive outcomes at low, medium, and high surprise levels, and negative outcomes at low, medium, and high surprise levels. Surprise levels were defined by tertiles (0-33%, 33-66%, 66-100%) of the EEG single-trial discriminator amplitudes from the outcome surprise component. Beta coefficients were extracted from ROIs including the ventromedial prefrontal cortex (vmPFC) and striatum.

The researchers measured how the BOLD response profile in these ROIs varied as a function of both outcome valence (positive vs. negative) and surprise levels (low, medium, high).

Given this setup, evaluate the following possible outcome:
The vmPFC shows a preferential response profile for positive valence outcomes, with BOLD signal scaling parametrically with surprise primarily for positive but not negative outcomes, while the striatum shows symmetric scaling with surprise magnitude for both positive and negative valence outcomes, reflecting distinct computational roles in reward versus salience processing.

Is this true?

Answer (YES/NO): NO